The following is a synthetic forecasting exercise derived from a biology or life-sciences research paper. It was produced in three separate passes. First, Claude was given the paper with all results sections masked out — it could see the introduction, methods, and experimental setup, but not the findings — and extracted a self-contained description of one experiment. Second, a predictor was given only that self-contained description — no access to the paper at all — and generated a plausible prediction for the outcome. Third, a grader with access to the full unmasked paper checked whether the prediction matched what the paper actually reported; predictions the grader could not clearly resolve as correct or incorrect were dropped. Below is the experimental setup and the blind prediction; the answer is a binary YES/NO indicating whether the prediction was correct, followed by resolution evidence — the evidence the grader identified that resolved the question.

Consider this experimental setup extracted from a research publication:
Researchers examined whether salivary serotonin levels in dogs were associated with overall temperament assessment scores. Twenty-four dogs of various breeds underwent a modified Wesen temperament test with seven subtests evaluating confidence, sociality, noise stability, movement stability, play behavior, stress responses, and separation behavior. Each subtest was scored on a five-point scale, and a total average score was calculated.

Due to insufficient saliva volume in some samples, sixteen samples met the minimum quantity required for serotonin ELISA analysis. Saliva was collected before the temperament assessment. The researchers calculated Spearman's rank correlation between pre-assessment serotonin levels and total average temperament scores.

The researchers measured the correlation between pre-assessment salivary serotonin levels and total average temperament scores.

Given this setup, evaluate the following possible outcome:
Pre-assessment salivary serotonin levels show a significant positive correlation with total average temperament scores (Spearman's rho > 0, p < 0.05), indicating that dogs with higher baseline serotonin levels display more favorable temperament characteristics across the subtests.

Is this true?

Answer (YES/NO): NO